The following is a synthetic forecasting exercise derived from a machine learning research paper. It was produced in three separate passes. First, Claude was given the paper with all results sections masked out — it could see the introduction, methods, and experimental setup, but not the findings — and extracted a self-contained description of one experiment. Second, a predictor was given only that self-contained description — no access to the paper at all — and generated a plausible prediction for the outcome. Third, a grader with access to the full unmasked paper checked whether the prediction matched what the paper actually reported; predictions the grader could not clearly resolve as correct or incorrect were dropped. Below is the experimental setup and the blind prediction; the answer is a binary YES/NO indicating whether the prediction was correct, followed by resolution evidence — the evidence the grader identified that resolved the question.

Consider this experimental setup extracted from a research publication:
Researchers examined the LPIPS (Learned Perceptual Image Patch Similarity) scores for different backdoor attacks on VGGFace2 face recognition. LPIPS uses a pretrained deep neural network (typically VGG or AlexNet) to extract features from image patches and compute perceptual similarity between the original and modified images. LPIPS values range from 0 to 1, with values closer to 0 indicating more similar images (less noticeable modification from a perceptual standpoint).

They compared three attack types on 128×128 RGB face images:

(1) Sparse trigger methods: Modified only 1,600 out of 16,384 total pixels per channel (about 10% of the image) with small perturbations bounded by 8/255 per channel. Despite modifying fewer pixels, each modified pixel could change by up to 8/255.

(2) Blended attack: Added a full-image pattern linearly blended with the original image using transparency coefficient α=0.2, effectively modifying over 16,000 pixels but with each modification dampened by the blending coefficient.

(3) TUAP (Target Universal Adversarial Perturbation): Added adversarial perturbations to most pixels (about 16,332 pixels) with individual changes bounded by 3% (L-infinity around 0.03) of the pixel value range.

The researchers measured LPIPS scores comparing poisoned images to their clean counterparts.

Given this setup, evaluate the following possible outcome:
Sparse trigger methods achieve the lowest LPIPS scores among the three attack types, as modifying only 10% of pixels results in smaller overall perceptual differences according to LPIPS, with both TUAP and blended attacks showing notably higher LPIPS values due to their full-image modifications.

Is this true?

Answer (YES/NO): YES